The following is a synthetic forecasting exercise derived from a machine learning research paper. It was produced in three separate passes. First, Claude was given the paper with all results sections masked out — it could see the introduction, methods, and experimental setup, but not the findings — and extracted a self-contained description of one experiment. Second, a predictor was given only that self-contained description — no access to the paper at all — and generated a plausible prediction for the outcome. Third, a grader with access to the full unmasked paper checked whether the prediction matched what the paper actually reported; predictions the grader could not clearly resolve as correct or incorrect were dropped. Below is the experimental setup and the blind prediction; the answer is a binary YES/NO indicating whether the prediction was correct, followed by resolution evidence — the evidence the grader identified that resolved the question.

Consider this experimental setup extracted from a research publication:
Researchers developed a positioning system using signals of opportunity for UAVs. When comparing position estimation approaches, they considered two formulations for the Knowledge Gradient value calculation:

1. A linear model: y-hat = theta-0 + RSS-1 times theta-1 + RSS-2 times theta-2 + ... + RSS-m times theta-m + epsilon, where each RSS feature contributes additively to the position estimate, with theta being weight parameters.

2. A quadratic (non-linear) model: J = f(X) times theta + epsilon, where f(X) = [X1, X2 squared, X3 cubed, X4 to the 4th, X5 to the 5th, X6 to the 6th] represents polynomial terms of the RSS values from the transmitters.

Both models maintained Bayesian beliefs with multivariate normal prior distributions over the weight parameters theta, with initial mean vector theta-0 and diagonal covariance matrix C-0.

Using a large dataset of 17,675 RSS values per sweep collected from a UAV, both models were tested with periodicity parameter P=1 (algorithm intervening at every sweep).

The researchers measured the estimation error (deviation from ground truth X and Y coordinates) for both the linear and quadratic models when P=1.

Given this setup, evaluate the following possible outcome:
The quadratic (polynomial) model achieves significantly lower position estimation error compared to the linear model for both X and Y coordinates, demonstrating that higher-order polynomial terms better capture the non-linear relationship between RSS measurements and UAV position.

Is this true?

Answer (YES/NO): YES